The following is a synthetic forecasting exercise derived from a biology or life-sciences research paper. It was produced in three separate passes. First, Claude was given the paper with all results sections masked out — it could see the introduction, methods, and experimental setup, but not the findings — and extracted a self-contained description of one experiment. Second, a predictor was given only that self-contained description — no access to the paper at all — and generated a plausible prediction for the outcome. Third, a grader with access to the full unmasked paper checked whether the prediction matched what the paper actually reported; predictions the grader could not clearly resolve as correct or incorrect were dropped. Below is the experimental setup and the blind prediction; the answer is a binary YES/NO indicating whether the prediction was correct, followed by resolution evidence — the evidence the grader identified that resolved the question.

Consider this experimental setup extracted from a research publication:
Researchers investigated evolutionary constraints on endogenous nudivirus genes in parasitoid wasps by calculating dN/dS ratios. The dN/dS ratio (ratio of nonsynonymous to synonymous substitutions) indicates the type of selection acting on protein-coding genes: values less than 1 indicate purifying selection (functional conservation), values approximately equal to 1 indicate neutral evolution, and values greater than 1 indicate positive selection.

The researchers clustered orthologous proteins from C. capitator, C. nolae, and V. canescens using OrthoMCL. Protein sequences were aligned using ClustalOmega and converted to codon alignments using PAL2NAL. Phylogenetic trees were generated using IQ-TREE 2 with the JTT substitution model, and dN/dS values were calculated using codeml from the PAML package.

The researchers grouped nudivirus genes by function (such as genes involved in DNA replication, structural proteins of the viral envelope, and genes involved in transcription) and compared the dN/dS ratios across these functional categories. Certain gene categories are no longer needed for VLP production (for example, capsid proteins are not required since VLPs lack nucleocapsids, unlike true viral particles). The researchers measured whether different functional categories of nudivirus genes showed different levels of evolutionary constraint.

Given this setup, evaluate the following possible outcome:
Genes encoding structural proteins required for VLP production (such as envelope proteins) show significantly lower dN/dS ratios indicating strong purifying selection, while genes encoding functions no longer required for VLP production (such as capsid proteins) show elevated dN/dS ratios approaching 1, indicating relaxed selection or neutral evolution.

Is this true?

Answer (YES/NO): NO